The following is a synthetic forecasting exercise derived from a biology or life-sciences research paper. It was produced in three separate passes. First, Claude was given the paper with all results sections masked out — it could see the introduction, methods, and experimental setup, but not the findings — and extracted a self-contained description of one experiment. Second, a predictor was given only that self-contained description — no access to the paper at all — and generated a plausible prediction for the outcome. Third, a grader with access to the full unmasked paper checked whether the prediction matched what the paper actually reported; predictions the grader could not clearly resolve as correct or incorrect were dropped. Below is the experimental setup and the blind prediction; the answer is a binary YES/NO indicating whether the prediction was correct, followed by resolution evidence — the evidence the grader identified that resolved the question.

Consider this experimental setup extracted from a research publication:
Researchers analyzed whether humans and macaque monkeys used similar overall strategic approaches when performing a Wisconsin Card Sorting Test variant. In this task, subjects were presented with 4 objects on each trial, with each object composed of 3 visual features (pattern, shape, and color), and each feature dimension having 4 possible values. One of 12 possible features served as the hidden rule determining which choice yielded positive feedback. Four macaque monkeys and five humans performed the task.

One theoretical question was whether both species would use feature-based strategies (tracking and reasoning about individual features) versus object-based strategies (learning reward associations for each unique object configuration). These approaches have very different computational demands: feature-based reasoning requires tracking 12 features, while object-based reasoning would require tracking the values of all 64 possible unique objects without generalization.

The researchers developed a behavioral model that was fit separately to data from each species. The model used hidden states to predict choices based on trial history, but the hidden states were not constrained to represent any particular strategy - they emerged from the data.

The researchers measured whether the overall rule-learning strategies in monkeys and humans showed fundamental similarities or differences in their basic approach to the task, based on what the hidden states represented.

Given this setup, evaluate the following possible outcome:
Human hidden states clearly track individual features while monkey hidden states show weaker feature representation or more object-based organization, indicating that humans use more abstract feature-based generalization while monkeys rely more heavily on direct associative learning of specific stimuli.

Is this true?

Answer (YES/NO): NO